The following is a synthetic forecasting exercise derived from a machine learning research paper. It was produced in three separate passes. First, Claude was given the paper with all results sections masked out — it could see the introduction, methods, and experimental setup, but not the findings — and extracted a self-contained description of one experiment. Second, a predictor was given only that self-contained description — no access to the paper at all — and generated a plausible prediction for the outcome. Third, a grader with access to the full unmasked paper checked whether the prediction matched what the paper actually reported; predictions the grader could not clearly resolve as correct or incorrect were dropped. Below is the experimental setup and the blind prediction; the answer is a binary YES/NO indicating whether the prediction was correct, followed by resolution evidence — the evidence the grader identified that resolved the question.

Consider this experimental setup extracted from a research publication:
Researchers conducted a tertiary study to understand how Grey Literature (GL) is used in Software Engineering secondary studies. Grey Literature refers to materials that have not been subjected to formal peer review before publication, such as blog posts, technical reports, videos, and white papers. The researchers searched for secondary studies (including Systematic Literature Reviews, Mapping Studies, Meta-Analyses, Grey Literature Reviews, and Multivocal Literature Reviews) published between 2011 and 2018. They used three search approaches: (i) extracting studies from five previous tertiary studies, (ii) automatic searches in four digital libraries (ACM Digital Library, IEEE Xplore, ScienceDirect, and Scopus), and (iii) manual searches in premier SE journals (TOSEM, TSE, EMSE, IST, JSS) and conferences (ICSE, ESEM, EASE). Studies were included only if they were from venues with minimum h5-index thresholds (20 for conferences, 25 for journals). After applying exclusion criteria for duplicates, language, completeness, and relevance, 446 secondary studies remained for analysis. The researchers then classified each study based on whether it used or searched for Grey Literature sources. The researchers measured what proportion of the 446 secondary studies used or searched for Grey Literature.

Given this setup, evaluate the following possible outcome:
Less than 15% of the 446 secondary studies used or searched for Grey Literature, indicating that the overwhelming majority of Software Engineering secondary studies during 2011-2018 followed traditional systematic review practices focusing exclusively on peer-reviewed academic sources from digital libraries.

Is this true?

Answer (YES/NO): NO